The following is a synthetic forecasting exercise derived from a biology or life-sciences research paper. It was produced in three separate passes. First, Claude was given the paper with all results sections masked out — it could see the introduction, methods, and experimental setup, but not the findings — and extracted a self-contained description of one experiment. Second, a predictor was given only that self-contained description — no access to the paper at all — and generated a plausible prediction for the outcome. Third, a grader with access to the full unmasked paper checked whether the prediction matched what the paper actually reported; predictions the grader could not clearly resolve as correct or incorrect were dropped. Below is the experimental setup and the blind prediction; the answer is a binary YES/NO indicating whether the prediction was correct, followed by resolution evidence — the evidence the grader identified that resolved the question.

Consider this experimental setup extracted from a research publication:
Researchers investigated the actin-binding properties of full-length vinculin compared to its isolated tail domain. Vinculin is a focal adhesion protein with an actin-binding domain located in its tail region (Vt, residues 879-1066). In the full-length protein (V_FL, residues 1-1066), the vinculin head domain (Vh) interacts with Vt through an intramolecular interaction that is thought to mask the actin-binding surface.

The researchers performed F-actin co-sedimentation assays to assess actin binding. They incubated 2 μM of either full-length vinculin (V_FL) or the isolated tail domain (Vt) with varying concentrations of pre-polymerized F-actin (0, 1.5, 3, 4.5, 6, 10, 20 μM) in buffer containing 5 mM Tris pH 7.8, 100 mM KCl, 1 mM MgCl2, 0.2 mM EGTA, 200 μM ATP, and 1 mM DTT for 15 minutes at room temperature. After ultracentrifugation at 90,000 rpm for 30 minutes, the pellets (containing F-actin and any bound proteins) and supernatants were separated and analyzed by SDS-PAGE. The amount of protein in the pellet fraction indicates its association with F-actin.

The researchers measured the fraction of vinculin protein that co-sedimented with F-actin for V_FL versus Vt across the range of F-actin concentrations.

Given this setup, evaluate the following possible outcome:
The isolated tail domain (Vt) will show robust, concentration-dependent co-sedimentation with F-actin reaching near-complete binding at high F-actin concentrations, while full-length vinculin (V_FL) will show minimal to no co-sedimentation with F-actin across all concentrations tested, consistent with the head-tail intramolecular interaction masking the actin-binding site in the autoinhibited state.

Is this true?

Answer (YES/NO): YES